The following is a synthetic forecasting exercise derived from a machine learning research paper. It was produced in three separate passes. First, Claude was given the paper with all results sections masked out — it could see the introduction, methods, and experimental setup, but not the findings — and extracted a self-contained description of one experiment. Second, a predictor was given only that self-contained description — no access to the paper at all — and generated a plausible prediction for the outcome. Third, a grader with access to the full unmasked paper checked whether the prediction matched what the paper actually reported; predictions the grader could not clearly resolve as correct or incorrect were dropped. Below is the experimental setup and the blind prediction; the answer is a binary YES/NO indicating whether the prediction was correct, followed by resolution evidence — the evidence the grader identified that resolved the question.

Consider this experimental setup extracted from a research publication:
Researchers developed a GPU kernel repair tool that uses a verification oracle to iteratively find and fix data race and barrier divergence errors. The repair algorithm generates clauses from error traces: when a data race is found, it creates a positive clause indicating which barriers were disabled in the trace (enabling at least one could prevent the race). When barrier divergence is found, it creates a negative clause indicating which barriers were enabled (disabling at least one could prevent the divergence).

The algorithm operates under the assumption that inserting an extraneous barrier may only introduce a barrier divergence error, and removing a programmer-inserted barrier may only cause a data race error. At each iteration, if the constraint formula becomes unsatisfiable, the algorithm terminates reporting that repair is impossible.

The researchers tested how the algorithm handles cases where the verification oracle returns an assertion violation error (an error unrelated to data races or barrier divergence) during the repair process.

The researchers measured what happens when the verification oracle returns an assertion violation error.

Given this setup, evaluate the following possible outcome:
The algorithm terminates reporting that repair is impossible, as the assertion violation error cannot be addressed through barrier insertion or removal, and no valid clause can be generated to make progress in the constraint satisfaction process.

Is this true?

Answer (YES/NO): NO